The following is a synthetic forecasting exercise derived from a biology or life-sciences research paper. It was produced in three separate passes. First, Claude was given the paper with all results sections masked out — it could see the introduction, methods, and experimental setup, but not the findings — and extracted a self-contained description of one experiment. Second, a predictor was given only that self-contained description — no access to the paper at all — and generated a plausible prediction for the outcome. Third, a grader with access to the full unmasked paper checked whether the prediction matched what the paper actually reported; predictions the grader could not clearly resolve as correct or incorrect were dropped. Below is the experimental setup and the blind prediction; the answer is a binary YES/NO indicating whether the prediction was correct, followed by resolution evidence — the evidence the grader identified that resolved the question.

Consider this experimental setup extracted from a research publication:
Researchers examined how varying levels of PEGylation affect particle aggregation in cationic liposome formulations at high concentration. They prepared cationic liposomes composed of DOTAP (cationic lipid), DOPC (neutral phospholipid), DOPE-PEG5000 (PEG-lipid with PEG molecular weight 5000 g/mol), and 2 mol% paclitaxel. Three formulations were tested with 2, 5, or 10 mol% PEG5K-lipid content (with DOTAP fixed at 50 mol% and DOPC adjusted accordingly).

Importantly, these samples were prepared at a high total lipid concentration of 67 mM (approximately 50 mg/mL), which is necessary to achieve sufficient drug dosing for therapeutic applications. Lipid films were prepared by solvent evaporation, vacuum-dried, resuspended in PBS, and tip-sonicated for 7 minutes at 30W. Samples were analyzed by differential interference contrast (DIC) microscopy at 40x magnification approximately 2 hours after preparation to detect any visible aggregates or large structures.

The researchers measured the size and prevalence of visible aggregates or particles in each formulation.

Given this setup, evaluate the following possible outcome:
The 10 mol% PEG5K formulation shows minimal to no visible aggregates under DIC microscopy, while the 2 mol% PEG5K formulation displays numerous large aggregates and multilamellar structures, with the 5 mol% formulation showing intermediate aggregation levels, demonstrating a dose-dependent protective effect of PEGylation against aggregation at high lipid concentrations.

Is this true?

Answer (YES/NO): YES